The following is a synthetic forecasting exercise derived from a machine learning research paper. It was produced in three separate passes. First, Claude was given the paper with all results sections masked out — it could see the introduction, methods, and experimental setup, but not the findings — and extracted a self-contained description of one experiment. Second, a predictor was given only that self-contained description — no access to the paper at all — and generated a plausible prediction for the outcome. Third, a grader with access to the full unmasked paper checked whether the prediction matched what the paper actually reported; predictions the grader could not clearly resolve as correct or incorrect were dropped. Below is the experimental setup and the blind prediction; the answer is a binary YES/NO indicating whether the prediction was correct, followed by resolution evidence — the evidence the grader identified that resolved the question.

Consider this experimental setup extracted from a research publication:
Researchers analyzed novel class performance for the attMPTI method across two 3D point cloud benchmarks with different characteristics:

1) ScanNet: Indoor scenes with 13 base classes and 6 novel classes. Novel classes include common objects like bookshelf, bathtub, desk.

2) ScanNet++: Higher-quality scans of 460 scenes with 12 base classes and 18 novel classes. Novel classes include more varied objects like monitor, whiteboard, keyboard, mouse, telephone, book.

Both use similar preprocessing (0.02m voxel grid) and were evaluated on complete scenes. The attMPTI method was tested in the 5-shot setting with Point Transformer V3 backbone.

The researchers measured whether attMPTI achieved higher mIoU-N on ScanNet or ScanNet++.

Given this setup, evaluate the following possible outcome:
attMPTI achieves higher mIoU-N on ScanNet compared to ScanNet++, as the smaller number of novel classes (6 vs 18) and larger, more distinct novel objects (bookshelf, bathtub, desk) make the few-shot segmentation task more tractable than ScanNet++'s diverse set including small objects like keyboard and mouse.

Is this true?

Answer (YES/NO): NO